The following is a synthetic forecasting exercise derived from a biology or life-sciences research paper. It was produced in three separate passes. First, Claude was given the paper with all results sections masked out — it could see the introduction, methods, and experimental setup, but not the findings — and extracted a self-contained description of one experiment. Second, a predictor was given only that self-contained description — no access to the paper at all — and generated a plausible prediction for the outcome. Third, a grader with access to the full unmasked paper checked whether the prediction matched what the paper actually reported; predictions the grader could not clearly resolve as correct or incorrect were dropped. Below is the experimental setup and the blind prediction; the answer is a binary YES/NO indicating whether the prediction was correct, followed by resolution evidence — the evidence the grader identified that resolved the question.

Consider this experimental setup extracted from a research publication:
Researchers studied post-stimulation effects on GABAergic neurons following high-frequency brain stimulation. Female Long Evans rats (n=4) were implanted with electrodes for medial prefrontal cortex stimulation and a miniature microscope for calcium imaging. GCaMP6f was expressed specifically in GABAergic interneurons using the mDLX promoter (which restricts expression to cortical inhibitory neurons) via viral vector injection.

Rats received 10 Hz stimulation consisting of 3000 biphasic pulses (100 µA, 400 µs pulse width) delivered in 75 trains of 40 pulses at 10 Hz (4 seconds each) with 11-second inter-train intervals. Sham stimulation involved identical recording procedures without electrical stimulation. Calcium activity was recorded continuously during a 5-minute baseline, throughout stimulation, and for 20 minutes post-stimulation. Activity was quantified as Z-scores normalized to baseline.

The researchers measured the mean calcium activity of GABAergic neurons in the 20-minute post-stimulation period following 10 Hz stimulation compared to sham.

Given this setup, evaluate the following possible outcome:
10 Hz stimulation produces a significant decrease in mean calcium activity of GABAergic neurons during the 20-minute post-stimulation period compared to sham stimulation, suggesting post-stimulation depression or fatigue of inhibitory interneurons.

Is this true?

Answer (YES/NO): YES